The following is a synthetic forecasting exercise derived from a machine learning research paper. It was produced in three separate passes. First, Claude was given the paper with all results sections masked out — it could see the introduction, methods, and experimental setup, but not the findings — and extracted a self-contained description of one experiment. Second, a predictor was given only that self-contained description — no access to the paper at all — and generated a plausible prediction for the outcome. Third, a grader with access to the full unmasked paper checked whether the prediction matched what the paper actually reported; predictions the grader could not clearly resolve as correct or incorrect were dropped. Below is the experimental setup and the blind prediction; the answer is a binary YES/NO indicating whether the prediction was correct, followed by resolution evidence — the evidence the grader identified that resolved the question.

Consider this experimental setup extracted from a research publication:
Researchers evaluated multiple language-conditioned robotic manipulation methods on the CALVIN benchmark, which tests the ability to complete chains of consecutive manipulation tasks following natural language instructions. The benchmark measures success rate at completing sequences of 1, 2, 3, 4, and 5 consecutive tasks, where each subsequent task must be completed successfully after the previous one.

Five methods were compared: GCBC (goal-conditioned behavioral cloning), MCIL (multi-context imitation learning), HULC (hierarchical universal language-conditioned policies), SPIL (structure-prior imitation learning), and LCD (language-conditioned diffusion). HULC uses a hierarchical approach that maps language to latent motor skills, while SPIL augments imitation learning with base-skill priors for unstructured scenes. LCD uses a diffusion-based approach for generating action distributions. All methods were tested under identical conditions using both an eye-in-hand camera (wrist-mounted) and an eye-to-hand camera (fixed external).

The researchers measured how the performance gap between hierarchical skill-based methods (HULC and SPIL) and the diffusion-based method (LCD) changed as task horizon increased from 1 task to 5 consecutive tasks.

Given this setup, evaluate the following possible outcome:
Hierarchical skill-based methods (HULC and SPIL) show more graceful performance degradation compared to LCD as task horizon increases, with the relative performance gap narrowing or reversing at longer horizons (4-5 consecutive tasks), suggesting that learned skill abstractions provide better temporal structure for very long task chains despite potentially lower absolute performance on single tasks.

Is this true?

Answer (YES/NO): NO